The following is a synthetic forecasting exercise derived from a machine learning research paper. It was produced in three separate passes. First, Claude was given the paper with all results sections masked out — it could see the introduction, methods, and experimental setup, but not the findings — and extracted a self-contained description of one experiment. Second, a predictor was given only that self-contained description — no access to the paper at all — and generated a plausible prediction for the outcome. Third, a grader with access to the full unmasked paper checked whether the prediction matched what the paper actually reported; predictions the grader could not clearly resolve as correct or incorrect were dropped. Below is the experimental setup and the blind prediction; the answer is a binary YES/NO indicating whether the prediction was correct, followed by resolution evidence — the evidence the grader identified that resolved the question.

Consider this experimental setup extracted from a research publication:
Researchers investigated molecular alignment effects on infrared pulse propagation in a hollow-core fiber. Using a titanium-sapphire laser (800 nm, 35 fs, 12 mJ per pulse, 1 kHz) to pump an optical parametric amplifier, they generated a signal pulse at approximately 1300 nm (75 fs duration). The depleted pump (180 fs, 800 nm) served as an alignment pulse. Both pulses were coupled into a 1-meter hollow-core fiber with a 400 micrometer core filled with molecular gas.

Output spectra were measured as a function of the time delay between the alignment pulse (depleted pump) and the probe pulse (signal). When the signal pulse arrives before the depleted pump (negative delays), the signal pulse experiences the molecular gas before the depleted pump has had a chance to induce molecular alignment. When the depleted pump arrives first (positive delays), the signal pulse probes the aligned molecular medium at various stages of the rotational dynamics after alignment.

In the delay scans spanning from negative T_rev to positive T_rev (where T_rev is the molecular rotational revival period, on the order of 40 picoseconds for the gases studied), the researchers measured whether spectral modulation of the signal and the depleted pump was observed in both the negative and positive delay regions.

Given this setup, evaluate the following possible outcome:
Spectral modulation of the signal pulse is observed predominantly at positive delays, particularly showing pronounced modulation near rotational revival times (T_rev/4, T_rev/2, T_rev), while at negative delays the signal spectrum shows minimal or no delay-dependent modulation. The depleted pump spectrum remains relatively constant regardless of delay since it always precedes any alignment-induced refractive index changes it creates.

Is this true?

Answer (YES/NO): NO